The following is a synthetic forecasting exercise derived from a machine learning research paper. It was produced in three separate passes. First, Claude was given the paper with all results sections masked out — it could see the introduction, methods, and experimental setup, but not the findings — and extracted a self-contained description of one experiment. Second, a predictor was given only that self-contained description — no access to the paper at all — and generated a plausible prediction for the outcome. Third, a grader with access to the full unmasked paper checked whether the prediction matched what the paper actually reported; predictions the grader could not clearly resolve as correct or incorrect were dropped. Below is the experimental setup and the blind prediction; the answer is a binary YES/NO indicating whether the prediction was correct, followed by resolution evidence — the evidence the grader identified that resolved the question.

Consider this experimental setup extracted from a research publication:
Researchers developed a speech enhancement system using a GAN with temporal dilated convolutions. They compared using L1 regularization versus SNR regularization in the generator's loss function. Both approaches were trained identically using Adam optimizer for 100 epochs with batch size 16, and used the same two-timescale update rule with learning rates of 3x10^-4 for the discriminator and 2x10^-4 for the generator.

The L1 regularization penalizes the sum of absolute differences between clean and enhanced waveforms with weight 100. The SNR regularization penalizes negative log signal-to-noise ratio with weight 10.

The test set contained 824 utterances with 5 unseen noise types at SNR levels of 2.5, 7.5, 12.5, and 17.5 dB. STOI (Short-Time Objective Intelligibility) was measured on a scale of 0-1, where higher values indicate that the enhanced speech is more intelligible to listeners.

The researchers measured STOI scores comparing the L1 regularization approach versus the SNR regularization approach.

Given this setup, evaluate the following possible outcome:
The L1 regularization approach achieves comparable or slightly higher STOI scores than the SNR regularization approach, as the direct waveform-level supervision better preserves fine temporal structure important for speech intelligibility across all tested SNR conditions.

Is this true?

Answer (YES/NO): YES